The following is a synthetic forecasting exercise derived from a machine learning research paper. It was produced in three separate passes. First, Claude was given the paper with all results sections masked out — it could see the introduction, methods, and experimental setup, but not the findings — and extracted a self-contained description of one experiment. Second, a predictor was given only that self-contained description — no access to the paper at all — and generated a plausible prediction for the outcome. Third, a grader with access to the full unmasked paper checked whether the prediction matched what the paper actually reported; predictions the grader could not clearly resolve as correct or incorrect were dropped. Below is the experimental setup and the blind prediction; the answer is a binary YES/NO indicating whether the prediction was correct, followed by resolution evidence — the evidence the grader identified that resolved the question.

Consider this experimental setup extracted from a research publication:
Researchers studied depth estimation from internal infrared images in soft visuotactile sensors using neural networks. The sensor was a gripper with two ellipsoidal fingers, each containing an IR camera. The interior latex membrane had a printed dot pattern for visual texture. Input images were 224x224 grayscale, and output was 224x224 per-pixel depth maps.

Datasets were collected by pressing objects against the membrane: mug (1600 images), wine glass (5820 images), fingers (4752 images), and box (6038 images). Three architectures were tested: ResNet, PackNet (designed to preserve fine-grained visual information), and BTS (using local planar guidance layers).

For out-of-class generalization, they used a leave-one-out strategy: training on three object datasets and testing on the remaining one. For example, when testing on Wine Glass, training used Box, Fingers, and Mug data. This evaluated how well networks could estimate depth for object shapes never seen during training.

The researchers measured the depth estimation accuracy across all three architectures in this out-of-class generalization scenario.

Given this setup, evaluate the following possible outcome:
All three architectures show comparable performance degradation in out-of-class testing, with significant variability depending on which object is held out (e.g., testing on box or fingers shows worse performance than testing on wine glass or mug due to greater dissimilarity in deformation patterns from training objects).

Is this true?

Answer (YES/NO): NO